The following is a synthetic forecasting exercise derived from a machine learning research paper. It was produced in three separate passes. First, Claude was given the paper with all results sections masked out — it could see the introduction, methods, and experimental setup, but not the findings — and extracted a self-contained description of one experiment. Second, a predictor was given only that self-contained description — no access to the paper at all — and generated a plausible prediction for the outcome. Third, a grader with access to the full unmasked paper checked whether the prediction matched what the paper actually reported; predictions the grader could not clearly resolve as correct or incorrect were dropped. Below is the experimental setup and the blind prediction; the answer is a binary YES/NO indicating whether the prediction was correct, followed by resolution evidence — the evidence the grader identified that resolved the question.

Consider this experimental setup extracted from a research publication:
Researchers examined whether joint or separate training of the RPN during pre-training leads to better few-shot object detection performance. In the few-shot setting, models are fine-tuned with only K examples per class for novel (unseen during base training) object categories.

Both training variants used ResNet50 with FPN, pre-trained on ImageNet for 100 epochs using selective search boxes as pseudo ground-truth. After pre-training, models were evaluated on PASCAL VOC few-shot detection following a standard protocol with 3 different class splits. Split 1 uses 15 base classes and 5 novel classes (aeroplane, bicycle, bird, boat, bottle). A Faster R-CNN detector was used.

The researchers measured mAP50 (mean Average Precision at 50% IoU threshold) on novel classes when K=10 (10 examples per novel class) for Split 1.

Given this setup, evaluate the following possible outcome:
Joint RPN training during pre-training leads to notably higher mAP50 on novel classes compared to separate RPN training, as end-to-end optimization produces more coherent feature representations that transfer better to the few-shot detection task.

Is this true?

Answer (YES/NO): NO